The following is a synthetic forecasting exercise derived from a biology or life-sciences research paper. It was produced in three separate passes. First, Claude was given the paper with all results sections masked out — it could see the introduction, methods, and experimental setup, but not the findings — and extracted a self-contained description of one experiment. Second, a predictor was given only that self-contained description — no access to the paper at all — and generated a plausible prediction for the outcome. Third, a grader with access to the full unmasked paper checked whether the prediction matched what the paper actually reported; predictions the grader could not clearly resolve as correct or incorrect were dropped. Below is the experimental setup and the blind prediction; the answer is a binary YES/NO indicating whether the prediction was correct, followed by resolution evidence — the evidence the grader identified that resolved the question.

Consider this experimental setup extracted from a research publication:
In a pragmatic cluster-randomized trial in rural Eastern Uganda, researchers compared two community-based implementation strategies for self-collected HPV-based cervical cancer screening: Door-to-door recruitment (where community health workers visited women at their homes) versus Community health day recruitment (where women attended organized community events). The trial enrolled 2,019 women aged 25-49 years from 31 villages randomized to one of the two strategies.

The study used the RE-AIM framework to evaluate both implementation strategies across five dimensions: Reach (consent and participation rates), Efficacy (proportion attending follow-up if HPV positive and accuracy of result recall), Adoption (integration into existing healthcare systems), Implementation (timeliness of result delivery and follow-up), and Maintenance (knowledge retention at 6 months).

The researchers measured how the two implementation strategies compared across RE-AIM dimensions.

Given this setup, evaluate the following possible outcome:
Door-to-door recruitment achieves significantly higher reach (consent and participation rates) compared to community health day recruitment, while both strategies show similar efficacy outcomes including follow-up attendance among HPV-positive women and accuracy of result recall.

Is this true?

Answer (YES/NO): NO